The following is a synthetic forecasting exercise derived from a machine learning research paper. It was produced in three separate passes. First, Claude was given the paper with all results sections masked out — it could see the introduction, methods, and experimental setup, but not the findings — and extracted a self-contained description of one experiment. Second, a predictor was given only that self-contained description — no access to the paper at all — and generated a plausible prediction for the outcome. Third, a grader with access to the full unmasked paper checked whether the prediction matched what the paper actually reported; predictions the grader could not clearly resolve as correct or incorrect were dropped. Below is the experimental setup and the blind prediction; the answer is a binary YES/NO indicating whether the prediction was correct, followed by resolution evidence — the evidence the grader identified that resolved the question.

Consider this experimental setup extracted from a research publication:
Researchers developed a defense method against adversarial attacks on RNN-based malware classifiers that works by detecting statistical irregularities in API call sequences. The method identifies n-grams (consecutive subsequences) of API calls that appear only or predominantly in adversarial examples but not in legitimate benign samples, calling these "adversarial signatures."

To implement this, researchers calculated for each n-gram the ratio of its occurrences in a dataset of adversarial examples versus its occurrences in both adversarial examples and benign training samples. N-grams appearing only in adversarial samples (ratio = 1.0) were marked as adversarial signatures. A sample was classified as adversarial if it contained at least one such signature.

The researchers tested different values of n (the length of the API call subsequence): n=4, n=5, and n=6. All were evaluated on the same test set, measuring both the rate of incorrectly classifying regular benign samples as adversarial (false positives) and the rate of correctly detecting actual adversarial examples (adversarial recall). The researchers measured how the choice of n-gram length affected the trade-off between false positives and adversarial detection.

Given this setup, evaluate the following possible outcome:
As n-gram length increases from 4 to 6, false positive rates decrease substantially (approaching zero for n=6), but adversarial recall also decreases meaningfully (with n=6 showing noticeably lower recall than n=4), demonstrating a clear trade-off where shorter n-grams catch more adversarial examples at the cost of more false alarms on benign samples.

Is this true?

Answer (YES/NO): NO